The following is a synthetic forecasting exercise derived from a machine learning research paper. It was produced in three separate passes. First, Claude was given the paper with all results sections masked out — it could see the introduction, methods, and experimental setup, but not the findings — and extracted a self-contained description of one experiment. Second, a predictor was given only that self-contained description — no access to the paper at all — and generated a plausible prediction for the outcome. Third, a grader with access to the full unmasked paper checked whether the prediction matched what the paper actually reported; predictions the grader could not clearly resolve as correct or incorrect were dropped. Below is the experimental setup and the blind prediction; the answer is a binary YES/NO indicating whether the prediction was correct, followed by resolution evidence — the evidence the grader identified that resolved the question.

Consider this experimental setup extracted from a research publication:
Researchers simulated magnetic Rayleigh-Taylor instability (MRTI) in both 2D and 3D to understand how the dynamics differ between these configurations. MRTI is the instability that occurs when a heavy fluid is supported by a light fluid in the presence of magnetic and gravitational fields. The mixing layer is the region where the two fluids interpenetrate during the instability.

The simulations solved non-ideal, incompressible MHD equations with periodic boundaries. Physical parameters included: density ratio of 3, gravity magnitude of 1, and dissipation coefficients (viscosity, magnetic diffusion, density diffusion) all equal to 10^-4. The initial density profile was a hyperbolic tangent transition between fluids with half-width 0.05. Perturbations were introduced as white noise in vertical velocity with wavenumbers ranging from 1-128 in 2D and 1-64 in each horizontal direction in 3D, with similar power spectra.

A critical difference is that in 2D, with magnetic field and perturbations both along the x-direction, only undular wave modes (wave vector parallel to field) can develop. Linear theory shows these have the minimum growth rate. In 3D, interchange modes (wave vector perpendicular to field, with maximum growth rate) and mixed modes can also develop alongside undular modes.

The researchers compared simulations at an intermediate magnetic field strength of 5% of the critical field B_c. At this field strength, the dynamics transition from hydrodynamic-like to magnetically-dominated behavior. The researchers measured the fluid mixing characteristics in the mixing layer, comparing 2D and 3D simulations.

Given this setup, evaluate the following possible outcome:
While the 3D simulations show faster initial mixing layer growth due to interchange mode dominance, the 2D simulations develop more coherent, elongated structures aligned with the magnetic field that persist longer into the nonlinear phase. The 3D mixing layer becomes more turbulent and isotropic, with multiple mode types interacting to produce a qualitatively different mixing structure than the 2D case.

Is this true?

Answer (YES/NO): NO